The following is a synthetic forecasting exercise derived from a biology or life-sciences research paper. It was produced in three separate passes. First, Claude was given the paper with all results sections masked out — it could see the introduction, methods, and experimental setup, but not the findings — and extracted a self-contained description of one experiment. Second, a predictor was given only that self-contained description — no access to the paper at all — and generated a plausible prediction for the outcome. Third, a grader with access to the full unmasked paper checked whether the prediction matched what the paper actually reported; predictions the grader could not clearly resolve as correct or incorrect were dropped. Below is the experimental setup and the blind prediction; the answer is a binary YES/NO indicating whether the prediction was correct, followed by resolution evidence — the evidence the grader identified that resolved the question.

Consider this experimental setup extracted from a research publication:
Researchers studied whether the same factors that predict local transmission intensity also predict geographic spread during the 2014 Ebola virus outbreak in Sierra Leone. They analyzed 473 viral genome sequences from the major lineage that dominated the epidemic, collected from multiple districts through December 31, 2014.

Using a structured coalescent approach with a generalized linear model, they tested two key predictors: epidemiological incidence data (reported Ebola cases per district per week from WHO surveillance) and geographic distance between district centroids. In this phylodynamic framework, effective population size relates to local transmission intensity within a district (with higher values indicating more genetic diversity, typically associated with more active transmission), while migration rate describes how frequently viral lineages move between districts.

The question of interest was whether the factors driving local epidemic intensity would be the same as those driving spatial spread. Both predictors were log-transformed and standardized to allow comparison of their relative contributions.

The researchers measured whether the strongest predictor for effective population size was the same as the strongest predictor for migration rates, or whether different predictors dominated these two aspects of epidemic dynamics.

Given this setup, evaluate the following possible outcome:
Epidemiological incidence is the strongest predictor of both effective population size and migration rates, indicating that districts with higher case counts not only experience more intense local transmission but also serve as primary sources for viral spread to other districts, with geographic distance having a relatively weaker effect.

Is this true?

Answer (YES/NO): NO